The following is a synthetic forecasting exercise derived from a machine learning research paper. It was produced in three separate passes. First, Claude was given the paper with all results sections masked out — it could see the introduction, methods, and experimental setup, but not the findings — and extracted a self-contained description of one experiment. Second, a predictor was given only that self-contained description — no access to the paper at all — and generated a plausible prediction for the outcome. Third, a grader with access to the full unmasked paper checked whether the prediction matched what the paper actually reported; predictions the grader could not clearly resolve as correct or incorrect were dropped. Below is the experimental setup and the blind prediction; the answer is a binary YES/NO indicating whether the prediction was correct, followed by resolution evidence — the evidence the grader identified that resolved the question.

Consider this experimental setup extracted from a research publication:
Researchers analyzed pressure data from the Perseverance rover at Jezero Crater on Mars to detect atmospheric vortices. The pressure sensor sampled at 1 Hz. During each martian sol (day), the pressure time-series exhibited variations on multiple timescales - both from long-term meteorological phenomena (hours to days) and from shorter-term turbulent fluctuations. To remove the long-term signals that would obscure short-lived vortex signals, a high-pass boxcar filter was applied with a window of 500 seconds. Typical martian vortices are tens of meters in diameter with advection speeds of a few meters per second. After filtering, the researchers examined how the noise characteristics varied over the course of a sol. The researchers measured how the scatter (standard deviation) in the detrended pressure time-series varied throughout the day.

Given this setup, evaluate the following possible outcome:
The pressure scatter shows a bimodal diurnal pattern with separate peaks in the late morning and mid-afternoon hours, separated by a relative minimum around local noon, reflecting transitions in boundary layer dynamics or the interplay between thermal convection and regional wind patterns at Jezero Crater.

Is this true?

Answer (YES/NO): NO